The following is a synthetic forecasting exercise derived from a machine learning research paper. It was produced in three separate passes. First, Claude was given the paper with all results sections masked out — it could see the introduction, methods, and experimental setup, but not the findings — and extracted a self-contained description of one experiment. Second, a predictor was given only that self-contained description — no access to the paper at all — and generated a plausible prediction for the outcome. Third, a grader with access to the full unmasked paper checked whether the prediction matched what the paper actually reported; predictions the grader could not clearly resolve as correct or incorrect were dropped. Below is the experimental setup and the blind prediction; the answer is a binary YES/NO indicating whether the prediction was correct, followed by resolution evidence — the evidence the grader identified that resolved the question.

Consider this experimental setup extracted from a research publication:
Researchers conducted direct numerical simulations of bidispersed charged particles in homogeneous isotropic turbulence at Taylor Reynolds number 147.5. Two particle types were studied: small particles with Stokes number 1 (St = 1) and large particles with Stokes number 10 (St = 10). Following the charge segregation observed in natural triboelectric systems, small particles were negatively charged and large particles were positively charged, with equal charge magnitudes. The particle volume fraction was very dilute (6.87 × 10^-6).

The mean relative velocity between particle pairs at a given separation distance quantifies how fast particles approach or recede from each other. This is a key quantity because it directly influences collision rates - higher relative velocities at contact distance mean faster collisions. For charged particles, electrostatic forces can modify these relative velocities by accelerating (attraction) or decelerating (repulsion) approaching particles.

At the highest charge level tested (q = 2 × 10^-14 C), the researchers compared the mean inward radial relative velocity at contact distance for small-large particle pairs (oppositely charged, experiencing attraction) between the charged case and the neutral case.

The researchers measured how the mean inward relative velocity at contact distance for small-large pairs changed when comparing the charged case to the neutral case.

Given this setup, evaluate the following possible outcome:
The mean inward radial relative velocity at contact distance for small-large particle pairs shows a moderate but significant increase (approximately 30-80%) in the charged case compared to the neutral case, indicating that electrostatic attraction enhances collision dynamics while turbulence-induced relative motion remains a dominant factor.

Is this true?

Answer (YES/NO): NO